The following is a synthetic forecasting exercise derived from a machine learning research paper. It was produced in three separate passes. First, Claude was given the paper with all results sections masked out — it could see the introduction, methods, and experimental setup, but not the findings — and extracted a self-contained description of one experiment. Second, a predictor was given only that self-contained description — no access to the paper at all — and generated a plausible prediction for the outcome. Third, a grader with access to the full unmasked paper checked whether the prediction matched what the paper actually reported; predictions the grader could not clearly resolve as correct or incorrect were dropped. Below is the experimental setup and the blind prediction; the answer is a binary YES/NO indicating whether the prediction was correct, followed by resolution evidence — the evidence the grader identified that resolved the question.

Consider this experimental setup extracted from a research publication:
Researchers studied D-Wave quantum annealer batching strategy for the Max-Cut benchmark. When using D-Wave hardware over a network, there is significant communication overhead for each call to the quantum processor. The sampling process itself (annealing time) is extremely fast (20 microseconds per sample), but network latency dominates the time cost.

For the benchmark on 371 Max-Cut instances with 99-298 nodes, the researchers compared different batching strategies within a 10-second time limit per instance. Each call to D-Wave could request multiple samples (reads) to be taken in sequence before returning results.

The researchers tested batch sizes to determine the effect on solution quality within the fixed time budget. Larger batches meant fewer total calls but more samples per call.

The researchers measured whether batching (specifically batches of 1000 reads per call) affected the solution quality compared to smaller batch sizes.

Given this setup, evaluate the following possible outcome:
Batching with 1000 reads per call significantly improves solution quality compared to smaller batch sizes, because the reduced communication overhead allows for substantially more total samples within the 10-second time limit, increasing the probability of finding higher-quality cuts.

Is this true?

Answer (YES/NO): NO